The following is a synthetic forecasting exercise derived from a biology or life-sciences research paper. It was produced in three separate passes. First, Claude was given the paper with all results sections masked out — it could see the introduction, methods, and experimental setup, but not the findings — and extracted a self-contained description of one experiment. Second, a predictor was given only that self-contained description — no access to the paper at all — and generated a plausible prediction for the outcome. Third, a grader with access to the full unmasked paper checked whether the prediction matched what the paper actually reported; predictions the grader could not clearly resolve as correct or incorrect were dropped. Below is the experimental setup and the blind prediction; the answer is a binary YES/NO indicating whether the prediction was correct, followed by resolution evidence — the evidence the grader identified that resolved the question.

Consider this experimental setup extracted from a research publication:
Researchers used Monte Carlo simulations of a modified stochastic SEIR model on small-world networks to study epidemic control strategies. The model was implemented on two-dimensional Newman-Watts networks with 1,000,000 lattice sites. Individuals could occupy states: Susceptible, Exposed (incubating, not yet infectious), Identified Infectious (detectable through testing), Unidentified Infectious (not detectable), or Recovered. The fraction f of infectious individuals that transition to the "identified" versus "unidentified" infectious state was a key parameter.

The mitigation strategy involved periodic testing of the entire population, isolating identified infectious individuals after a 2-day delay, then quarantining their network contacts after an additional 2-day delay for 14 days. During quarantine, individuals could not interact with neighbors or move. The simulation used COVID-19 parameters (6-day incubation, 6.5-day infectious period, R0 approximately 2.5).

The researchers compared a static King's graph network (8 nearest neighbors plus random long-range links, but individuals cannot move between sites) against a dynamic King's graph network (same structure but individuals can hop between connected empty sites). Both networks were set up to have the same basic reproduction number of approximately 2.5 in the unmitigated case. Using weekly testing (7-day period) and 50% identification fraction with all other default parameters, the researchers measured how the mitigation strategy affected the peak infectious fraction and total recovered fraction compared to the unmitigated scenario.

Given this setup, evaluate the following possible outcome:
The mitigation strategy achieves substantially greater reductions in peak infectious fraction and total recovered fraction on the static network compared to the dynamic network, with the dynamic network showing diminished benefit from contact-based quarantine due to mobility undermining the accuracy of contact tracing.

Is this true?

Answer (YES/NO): YES